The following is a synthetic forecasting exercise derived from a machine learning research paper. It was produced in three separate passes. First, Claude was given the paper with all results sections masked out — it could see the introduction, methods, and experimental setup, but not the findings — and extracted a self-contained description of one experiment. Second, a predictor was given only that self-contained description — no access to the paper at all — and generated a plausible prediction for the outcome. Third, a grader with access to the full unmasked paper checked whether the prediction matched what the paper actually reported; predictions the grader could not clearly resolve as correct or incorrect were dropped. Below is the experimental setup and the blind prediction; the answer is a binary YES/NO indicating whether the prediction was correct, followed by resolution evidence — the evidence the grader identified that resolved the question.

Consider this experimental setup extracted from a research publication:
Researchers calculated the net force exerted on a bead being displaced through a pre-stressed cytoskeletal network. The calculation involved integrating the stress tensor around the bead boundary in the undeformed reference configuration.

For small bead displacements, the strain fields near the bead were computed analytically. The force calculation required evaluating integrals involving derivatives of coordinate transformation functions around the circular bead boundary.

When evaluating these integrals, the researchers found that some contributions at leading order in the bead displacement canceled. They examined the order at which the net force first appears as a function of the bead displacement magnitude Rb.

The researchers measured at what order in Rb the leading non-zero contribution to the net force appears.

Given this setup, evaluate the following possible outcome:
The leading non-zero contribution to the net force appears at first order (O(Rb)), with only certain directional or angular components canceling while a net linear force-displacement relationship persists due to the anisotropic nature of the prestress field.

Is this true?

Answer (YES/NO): YES